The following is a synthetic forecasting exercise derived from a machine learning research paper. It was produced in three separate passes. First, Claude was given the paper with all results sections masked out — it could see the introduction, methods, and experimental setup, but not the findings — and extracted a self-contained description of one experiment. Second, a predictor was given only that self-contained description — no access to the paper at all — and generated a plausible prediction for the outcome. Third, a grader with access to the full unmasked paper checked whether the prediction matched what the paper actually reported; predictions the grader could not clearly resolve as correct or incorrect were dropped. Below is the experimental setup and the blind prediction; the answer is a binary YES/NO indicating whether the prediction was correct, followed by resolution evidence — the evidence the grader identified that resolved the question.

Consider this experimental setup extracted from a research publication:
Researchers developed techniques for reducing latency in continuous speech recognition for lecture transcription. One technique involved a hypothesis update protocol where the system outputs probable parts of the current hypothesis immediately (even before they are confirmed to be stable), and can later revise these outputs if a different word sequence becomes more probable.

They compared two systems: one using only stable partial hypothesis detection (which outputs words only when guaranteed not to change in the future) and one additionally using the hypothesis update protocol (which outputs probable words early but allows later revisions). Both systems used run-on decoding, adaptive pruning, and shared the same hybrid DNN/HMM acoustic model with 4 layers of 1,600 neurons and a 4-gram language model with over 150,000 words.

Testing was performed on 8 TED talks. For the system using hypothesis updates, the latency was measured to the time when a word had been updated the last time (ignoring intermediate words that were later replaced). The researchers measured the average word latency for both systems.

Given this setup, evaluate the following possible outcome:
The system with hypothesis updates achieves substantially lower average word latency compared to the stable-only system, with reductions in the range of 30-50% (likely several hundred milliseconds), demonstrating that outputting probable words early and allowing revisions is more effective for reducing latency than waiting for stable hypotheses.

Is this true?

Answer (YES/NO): YES